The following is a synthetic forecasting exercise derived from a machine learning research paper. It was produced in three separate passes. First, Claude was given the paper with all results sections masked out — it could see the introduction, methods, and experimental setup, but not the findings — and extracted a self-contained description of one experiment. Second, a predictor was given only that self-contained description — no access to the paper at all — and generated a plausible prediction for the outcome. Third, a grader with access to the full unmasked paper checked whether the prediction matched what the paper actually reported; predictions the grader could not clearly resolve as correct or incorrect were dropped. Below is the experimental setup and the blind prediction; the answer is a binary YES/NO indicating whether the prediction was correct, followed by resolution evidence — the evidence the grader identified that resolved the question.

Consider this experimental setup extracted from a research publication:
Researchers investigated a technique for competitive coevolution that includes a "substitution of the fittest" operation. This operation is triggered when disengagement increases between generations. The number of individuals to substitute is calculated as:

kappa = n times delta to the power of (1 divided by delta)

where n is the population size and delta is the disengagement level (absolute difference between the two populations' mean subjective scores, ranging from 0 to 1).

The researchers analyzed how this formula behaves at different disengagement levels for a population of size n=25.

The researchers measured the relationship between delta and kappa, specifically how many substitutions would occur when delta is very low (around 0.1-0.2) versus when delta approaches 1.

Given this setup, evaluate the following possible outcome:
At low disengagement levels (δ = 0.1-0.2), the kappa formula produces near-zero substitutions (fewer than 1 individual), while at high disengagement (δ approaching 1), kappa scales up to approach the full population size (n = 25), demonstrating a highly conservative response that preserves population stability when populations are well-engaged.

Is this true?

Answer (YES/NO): YES